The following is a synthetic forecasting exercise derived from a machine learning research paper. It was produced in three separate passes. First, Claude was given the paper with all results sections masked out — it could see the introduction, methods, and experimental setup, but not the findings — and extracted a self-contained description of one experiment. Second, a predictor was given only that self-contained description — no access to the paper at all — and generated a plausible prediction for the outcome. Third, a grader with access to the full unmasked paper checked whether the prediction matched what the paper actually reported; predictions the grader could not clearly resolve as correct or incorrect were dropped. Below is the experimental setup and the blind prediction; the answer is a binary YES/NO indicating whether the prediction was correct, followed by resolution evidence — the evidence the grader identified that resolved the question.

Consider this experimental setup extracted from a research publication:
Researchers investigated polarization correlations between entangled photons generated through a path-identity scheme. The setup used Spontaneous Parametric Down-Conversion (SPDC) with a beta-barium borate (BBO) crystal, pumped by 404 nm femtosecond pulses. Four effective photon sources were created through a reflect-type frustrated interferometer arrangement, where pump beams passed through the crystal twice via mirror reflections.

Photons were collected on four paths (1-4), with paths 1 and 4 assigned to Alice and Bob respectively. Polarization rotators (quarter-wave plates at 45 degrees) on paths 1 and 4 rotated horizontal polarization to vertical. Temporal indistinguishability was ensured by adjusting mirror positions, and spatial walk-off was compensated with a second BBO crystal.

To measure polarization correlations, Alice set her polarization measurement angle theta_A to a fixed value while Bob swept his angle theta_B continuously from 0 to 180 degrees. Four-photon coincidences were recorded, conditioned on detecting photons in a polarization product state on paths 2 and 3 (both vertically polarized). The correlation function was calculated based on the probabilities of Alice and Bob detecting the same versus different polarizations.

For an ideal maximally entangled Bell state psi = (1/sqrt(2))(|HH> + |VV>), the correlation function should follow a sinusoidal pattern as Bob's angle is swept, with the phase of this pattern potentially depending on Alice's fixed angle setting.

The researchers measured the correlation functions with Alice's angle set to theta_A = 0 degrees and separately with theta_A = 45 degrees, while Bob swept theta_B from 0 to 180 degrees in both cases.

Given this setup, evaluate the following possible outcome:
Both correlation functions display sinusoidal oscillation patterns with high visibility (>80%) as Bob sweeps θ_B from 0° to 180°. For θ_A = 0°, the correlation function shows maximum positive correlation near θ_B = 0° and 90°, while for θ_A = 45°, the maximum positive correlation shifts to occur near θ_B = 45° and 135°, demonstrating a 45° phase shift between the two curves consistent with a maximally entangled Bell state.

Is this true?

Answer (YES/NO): NO